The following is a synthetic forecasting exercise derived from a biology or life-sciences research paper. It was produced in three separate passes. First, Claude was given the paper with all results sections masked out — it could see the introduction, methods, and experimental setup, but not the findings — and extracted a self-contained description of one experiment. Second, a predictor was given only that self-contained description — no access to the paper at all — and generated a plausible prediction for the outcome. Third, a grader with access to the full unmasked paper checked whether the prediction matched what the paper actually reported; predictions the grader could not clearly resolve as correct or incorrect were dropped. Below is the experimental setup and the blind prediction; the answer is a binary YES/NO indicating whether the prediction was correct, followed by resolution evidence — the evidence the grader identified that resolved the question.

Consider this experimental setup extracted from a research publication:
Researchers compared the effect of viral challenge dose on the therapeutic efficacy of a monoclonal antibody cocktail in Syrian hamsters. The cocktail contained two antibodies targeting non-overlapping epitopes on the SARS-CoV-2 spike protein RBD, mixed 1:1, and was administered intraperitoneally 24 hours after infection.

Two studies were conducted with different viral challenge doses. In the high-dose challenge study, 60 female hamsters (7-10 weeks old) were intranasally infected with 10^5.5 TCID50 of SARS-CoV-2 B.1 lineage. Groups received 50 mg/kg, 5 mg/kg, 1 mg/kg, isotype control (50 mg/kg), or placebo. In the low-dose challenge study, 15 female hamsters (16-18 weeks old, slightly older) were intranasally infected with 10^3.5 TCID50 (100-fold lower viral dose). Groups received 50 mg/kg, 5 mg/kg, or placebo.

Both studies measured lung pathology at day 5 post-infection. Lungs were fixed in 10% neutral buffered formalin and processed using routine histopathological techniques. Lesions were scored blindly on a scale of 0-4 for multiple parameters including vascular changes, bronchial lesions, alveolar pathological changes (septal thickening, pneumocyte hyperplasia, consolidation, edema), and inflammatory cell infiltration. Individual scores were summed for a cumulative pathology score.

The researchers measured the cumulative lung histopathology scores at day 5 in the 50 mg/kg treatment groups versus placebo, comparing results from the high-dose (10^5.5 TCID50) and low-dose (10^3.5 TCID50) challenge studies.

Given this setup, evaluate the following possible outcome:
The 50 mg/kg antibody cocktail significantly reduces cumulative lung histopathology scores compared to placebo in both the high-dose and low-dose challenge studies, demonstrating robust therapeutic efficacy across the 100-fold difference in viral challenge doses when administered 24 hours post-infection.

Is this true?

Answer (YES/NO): NO